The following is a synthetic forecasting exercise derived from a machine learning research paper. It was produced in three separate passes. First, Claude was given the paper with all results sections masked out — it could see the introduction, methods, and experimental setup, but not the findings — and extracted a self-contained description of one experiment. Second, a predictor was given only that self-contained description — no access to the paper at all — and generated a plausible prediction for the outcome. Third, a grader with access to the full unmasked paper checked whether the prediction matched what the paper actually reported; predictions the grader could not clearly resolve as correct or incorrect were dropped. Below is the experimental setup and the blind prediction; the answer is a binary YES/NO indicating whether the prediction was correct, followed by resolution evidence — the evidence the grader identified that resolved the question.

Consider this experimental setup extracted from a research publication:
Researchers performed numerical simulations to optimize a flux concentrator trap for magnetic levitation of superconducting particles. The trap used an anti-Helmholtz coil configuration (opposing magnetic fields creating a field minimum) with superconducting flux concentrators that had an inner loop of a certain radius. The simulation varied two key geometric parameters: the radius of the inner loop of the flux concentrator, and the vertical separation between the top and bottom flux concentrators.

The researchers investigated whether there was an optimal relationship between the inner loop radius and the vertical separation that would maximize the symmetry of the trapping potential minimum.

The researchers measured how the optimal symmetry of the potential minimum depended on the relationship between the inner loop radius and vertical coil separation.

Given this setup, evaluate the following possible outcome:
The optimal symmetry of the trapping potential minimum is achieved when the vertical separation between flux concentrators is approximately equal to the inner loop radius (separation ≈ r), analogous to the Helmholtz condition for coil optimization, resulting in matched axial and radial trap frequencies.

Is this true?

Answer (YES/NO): YES